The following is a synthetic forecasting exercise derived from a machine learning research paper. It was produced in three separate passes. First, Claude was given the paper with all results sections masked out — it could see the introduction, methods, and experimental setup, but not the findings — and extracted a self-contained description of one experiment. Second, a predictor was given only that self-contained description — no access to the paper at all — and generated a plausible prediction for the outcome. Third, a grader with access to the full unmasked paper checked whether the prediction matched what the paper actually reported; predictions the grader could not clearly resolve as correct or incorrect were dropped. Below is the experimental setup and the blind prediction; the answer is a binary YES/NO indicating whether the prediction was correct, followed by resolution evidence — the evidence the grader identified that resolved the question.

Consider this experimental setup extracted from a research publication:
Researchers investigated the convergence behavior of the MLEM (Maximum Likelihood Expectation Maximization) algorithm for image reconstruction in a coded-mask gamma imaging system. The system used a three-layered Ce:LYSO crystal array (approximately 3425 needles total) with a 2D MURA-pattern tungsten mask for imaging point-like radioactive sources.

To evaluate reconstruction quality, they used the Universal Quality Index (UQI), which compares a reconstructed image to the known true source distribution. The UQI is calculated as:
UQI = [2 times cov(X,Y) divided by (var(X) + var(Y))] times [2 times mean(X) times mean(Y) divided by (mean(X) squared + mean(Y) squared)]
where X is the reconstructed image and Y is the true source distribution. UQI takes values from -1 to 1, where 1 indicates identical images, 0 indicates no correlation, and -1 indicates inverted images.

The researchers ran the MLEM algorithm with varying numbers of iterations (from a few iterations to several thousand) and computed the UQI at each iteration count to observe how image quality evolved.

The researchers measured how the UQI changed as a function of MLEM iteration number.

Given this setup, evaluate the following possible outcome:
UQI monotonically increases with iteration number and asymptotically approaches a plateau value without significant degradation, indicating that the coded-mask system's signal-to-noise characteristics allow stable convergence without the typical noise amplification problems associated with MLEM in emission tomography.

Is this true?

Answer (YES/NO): NO